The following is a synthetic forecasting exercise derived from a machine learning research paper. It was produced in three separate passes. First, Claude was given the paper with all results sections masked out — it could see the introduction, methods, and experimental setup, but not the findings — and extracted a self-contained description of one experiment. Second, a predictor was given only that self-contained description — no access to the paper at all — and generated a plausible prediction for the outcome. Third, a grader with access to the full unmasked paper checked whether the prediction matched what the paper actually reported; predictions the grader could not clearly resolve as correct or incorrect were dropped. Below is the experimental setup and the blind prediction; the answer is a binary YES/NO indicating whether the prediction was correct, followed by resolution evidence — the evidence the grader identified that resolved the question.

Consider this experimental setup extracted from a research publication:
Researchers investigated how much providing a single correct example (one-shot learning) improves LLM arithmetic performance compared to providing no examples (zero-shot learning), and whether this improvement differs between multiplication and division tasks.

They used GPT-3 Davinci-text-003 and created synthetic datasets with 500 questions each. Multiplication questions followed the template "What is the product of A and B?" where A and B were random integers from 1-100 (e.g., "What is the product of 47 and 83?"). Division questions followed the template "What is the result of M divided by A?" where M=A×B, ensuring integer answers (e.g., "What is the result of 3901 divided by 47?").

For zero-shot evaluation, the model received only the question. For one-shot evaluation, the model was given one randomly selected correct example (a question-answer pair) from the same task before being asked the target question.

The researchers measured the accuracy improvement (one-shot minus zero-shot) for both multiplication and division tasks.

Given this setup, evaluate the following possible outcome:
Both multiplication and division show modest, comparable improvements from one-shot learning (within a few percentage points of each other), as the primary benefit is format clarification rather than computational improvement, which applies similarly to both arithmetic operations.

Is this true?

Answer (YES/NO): NO